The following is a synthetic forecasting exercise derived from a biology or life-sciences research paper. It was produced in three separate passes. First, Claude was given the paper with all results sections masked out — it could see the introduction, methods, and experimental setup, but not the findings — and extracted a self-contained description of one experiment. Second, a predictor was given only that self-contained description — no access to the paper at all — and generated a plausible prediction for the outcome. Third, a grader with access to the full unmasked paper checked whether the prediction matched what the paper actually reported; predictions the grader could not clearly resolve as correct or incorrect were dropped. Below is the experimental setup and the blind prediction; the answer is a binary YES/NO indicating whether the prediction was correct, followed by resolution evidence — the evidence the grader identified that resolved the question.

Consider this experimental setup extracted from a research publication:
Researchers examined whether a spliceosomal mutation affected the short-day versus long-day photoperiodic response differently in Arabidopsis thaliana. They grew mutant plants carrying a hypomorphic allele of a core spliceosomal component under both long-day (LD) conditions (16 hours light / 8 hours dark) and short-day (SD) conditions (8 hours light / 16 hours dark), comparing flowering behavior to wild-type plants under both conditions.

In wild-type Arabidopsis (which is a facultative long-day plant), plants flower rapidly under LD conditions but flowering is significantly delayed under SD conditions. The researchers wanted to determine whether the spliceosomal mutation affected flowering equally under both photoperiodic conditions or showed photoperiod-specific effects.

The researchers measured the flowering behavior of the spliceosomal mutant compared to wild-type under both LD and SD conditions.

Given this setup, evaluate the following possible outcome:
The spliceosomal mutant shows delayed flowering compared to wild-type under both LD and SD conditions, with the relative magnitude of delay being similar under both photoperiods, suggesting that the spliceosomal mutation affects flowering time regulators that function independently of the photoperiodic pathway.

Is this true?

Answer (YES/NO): NO